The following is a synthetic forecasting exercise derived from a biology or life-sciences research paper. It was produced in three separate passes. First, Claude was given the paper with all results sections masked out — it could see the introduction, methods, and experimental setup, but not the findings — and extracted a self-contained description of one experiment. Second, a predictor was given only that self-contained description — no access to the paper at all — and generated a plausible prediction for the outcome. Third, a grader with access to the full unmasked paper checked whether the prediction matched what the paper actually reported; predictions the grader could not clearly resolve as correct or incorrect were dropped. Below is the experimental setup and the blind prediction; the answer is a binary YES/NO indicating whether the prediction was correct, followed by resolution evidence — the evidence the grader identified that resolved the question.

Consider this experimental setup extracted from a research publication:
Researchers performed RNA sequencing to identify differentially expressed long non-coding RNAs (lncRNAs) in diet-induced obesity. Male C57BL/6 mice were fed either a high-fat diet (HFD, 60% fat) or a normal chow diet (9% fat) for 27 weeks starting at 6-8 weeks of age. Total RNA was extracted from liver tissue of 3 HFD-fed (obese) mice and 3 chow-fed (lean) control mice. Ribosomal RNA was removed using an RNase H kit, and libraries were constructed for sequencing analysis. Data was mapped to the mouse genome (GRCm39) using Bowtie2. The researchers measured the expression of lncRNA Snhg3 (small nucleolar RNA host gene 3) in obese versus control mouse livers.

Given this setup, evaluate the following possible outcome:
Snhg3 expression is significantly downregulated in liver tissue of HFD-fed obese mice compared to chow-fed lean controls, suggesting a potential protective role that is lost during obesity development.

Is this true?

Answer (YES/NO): NO